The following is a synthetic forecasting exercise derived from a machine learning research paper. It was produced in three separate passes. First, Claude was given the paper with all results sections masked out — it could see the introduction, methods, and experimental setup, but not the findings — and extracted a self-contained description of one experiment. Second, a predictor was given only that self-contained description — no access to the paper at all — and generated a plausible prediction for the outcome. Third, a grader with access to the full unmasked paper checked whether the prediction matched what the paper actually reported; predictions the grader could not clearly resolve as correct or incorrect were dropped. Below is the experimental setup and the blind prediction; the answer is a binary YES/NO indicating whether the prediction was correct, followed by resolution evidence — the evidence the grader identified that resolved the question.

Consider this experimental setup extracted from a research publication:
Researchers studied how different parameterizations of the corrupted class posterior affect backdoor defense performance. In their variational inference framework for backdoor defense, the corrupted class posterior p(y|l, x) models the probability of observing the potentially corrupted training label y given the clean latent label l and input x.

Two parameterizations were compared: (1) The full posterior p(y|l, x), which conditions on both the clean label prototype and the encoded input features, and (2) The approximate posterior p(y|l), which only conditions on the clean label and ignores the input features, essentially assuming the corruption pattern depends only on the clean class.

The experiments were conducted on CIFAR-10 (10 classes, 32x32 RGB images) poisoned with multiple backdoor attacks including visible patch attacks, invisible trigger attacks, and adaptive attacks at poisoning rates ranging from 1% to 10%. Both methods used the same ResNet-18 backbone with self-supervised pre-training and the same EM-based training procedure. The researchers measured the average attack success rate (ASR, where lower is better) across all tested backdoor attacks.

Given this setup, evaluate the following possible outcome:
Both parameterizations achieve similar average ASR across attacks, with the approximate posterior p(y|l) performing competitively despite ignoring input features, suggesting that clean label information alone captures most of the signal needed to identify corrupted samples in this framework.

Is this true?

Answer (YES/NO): NO